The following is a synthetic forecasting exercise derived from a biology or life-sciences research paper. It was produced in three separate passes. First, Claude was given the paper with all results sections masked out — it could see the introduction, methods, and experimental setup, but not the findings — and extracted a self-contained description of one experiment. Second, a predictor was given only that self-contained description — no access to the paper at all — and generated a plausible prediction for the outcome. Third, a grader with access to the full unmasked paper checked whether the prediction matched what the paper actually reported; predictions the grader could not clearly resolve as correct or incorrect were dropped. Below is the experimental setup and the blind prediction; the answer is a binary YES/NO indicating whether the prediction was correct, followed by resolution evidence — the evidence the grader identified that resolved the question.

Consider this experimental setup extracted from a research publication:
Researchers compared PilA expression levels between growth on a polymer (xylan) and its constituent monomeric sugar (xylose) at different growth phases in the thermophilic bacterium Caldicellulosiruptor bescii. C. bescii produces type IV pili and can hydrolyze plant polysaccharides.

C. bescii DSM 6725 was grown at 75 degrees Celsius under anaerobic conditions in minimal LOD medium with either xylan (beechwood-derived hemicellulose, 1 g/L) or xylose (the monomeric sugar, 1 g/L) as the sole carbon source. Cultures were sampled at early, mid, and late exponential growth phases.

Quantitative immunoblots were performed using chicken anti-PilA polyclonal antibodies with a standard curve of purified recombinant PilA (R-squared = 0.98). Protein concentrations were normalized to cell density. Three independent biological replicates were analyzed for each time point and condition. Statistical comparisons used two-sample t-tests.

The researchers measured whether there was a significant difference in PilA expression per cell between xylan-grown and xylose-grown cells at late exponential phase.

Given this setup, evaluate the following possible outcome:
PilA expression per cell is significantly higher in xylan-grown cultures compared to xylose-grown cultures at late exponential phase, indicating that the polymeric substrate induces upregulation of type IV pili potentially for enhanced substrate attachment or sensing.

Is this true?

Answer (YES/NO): YES